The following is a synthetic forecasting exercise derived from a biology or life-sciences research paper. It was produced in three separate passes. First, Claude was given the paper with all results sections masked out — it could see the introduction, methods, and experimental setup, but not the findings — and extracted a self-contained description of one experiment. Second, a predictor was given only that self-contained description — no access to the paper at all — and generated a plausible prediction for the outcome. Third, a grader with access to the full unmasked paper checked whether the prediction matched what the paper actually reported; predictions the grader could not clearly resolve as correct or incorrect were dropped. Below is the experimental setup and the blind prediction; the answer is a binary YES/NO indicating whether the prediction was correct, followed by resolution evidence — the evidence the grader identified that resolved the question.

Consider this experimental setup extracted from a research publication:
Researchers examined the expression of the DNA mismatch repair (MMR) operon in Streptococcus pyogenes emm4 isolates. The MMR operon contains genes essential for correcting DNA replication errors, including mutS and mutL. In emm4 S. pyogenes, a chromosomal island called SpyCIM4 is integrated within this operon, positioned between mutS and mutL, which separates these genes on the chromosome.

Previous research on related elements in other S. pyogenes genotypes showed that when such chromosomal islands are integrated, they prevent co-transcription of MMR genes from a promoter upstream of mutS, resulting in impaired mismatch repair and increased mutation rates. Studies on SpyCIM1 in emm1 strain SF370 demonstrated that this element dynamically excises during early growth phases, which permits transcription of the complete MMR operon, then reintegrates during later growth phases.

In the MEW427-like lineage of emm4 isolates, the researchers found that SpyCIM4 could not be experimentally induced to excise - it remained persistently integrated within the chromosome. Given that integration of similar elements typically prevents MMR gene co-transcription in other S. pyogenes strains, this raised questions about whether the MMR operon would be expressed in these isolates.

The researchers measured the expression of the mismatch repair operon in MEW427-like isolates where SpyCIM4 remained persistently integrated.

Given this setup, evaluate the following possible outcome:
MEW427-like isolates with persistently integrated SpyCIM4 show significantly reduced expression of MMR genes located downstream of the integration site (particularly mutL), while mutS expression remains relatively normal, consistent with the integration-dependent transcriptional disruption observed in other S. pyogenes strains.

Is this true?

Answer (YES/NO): NO